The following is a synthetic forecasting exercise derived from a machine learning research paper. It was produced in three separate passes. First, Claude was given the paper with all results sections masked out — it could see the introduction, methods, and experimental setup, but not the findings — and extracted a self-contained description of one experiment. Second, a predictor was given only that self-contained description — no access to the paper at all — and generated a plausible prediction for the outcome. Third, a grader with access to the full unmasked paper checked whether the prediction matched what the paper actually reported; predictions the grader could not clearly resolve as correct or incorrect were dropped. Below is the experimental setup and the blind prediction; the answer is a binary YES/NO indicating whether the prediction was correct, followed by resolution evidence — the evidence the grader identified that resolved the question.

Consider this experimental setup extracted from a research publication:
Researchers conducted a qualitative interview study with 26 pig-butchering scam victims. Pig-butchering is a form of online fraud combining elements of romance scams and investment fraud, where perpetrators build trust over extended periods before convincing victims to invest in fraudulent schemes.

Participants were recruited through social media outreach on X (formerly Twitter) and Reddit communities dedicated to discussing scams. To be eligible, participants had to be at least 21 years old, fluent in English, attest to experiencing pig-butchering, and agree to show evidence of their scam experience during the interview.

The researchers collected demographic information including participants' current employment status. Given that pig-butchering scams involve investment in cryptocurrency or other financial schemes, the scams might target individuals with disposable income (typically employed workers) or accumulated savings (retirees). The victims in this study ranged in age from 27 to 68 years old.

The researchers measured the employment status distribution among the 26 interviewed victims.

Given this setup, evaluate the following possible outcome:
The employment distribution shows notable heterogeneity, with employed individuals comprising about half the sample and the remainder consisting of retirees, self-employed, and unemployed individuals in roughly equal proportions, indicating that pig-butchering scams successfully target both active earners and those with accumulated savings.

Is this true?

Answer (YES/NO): NO